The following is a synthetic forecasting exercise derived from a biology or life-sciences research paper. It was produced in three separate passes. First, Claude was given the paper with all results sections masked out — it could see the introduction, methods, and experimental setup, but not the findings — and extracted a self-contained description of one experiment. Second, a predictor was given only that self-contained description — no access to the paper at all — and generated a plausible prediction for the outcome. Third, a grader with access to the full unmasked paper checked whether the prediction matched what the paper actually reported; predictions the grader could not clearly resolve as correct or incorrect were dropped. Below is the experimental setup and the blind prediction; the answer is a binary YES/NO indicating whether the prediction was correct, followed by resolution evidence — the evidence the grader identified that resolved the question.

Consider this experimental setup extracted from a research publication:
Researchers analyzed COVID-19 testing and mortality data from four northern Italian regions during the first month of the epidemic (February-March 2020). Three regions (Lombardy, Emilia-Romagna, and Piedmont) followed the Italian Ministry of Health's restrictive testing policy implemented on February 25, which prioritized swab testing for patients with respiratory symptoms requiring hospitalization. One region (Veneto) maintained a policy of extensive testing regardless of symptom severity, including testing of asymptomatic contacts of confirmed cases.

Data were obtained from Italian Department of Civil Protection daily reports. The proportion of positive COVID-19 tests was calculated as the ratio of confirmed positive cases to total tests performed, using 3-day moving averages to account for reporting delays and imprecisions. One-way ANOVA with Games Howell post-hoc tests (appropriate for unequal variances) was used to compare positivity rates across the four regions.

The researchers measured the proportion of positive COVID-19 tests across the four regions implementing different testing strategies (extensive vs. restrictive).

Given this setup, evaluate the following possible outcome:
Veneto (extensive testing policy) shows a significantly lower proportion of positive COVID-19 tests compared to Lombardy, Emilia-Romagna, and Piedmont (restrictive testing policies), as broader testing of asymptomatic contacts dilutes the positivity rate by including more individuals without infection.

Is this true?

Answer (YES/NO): YES